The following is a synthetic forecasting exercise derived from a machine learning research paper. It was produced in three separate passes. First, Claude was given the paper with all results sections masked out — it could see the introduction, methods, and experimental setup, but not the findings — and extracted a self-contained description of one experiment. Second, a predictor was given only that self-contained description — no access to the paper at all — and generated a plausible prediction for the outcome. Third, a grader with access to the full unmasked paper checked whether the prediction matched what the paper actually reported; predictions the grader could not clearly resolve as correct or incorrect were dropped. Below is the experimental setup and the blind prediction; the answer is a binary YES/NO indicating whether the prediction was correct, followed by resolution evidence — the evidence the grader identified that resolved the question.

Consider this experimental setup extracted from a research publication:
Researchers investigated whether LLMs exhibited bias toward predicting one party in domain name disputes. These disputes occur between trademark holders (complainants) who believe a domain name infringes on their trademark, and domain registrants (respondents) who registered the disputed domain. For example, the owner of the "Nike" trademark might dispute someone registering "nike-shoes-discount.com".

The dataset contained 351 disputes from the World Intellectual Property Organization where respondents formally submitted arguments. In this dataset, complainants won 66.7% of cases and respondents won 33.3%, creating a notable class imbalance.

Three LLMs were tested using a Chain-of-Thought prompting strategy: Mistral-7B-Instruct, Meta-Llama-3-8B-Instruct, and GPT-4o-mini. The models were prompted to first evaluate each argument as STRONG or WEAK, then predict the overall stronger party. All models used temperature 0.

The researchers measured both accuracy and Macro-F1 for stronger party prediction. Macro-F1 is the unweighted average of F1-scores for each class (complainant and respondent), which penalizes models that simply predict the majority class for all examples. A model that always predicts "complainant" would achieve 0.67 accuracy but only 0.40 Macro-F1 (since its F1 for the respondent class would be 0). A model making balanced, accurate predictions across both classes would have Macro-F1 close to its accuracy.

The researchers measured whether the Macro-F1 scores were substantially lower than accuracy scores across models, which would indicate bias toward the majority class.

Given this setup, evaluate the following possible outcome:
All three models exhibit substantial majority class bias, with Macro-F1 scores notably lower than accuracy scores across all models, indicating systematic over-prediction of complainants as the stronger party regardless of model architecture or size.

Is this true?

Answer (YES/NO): YES